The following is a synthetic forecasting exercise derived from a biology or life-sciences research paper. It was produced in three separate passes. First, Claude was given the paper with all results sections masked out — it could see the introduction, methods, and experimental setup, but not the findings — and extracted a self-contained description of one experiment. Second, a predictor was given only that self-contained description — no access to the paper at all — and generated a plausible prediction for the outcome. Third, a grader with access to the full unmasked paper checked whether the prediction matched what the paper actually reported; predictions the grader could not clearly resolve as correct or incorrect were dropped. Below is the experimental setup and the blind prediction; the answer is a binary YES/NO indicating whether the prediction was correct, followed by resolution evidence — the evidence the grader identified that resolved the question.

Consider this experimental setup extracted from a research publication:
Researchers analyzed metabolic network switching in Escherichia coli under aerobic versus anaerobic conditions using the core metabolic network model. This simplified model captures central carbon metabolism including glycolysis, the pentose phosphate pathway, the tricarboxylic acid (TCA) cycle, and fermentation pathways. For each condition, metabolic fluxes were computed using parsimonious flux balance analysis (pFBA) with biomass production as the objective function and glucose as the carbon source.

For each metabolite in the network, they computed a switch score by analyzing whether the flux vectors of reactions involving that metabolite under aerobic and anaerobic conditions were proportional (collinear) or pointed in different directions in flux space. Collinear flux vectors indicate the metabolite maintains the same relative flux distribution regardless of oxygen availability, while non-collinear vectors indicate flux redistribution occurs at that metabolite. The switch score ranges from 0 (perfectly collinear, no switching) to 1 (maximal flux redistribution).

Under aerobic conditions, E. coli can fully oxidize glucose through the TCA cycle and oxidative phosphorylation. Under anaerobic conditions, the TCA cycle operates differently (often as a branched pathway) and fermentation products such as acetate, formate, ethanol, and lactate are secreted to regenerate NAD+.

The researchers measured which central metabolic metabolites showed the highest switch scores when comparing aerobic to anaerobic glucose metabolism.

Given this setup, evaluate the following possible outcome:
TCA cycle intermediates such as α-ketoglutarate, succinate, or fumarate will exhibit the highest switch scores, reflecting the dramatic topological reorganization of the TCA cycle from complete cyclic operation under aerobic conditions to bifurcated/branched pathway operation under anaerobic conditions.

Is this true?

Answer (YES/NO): NO